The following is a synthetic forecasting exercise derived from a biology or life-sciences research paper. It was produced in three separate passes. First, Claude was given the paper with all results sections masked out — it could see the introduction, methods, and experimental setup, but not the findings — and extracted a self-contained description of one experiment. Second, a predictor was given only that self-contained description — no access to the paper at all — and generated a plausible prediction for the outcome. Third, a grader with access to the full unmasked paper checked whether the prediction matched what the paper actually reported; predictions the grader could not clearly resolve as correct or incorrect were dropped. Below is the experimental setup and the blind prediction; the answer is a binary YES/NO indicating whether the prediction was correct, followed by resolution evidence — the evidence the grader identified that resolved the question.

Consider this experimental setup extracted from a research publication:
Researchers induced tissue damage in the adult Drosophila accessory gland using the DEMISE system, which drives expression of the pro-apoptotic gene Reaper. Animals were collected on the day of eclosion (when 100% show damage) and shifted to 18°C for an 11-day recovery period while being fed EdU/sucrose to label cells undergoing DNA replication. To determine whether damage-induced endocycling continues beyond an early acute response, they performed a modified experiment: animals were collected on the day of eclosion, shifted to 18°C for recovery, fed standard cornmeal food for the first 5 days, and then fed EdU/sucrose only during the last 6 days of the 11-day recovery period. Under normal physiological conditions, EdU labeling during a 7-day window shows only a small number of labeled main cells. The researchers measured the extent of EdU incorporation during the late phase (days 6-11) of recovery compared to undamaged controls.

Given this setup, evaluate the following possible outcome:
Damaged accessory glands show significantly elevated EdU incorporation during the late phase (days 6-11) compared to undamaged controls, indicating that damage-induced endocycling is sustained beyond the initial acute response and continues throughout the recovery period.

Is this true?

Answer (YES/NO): YES